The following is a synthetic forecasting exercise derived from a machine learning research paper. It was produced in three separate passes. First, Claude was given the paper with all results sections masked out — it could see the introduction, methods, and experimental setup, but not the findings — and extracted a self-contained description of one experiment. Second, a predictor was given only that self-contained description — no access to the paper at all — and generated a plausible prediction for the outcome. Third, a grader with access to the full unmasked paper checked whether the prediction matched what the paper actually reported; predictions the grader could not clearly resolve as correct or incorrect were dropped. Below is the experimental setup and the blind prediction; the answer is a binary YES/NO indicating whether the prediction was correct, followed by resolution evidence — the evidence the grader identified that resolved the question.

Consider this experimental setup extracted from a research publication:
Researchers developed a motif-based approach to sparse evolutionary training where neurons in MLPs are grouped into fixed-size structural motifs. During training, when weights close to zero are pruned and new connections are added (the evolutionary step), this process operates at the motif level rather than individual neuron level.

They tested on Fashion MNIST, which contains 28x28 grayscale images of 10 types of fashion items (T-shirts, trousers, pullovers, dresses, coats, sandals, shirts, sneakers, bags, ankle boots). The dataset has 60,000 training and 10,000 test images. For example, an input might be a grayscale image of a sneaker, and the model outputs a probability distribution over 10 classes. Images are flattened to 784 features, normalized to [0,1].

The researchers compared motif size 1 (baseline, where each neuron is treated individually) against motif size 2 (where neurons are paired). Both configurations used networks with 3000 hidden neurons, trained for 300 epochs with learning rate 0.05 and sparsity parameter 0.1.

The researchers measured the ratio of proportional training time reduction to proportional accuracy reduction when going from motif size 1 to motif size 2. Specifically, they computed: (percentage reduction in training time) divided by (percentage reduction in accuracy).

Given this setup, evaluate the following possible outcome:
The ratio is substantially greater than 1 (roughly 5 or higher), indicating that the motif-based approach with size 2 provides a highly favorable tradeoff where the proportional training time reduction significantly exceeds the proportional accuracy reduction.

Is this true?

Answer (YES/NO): YES